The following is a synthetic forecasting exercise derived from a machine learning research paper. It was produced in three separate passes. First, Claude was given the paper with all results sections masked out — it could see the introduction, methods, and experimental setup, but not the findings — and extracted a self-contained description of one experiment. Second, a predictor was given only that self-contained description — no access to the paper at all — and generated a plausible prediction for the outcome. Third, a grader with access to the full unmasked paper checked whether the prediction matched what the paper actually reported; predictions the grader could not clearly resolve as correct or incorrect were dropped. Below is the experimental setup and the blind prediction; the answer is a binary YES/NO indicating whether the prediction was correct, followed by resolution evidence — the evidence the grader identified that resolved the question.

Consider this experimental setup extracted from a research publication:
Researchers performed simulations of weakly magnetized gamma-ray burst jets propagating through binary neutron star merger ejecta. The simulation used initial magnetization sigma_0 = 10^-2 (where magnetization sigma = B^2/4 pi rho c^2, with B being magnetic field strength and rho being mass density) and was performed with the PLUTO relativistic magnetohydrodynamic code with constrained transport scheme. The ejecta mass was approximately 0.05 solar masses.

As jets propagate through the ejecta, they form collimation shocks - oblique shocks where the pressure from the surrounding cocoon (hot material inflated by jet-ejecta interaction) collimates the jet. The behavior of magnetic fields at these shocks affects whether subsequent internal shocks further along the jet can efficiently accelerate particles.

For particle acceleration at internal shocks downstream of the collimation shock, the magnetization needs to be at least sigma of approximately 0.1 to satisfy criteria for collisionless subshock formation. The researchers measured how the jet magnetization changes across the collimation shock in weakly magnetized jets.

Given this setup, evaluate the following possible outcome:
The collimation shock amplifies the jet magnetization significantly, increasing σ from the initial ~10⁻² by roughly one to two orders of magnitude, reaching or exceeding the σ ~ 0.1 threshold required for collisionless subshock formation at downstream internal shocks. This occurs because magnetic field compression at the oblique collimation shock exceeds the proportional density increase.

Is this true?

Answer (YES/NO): NO